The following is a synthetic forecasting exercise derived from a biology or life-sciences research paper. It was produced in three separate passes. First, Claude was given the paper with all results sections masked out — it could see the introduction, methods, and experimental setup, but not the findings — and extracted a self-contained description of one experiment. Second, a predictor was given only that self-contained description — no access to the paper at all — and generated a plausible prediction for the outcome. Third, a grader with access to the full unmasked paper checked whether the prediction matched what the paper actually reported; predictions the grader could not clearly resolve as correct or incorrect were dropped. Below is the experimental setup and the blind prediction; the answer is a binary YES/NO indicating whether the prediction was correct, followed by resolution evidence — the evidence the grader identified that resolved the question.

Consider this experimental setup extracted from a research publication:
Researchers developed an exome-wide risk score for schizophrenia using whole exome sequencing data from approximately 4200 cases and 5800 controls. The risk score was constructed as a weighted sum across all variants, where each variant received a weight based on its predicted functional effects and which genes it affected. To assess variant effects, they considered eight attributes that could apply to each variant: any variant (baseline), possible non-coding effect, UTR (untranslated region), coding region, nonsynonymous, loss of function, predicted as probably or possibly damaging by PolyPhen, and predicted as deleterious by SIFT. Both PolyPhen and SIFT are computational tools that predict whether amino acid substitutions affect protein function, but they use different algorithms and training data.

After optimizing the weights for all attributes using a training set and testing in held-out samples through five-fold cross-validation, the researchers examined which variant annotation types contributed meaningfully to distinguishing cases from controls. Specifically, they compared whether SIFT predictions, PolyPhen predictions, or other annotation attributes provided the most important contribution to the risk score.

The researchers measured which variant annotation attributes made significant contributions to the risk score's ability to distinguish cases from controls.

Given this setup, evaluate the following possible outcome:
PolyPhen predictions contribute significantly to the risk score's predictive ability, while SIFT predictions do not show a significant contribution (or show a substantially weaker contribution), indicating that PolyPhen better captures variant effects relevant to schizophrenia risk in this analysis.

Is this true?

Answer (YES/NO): NO